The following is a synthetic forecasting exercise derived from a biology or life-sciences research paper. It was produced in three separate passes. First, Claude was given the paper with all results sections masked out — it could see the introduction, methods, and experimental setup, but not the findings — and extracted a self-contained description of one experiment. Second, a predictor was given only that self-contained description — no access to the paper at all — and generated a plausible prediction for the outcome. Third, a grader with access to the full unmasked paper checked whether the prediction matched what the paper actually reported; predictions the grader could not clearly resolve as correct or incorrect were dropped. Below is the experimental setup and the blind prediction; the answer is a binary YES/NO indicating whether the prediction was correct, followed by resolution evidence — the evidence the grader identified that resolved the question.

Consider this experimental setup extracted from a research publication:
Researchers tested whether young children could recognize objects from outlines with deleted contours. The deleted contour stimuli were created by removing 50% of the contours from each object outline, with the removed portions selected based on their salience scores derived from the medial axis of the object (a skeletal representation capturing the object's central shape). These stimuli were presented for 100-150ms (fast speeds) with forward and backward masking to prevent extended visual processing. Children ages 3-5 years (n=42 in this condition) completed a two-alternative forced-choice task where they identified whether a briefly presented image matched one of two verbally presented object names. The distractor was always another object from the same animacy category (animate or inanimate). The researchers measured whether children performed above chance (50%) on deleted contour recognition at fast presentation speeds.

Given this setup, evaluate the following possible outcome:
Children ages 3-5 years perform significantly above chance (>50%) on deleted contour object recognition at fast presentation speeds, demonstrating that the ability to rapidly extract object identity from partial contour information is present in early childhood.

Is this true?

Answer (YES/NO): YES